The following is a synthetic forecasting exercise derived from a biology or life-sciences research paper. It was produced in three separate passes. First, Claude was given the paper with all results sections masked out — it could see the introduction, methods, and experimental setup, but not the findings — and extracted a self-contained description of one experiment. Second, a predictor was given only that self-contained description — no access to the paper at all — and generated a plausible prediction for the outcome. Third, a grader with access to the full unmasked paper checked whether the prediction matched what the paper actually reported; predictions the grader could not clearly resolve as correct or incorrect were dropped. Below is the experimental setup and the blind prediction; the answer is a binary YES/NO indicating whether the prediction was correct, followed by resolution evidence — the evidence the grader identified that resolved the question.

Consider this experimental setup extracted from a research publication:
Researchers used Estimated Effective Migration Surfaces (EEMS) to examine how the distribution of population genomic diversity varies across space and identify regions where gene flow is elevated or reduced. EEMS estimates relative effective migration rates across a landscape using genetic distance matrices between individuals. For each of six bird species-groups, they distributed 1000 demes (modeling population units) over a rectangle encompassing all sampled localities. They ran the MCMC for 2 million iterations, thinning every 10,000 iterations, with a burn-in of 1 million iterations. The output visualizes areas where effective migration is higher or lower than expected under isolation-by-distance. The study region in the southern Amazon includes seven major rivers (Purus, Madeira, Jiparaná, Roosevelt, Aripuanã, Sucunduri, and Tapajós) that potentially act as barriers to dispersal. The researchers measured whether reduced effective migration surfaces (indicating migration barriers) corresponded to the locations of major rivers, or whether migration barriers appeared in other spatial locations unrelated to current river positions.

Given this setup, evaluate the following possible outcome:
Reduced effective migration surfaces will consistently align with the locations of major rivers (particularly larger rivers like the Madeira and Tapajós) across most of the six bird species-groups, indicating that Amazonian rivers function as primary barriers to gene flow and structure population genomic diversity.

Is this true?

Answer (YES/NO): YES